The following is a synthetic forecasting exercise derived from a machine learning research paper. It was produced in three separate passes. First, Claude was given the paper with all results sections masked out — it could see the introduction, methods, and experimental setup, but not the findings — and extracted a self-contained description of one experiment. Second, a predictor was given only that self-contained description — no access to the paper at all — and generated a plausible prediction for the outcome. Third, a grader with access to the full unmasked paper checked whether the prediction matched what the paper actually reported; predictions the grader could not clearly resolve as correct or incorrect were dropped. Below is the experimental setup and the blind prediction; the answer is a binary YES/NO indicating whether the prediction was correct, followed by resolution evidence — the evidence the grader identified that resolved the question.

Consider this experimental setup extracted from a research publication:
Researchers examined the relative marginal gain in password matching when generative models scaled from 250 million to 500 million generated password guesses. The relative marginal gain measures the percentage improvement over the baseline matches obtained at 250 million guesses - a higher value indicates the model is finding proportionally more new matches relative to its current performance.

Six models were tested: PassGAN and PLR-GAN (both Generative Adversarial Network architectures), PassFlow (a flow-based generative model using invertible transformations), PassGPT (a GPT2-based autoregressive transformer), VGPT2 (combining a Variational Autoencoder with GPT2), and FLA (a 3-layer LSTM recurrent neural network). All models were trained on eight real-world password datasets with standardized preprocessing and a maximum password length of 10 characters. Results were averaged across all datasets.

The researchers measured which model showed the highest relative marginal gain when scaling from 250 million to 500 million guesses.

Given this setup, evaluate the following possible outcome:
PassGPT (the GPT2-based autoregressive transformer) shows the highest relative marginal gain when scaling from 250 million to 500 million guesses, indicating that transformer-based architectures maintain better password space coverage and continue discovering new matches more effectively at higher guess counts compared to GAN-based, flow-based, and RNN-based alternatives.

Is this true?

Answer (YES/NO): NO